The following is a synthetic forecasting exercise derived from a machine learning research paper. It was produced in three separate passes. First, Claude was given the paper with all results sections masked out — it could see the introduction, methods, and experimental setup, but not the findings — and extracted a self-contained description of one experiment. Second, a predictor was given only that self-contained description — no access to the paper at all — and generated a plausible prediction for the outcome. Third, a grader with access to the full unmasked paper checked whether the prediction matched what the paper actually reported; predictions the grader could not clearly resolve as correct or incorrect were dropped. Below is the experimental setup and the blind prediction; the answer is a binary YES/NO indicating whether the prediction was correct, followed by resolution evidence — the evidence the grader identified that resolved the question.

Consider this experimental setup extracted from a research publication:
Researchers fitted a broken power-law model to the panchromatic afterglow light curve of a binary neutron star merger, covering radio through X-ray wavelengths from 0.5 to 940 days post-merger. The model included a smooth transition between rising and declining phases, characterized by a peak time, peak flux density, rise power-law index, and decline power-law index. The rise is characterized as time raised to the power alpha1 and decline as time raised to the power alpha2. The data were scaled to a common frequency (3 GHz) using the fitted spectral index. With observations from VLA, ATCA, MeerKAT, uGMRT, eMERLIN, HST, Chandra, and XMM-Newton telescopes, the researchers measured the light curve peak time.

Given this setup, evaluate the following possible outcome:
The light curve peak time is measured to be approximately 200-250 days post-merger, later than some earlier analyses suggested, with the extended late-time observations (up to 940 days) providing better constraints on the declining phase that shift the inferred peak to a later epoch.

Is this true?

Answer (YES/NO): NO